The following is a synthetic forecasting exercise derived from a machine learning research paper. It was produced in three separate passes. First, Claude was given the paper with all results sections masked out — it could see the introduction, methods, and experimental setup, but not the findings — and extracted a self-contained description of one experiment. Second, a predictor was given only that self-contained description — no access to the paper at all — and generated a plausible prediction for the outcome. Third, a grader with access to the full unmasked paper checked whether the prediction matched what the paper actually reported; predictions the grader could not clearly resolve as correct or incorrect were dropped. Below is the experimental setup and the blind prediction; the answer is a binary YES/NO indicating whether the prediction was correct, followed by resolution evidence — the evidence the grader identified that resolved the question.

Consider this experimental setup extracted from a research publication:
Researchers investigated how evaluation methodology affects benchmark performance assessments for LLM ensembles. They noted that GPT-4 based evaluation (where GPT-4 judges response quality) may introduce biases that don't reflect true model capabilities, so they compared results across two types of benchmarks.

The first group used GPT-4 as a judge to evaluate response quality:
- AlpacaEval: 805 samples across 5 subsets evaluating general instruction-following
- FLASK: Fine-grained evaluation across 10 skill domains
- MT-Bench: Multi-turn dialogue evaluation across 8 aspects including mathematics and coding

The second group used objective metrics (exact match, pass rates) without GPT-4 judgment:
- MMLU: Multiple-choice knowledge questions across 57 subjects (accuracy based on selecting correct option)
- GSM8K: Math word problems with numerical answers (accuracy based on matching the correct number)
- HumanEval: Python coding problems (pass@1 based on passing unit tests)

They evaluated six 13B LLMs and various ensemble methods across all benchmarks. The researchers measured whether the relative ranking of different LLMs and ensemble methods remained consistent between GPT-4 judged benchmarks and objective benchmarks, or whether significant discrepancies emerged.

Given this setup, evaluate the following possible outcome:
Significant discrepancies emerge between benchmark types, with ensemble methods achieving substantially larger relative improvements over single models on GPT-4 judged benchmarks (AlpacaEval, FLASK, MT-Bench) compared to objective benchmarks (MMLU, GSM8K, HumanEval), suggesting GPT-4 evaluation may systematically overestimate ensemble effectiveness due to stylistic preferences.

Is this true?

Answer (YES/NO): NO